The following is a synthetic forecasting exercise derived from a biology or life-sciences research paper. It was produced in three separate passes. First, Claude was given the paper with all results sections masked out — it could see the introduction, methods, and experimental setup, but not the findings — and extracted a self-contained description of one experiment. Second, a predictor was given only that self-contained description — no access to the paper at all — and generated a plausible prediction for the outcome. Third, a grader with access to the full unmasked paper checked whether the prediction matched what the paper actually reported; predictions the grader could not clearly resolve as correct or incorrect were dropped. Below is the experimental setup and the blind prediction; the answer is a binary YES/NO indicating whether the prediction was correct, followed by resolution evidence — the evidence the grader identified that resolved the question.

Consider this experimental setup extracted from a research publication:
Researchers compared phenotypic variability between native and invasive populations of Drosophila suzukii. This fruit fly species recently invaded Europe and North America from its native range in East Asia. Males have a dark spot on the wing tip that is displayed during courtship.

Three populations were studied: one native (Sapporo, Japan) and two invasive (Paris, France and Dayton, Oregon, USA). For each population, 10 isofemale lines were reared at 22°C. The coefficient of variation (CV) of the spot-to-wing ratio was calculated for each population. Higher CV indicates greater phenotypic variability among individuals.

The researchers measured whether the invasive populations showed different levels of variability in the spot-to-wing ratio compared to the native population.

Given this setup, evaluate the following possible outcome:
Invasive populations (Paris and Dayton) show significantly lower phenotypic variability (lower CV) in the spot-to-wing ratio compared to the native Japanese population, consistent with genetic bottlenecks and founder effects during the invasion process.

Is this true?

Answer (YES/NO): NO